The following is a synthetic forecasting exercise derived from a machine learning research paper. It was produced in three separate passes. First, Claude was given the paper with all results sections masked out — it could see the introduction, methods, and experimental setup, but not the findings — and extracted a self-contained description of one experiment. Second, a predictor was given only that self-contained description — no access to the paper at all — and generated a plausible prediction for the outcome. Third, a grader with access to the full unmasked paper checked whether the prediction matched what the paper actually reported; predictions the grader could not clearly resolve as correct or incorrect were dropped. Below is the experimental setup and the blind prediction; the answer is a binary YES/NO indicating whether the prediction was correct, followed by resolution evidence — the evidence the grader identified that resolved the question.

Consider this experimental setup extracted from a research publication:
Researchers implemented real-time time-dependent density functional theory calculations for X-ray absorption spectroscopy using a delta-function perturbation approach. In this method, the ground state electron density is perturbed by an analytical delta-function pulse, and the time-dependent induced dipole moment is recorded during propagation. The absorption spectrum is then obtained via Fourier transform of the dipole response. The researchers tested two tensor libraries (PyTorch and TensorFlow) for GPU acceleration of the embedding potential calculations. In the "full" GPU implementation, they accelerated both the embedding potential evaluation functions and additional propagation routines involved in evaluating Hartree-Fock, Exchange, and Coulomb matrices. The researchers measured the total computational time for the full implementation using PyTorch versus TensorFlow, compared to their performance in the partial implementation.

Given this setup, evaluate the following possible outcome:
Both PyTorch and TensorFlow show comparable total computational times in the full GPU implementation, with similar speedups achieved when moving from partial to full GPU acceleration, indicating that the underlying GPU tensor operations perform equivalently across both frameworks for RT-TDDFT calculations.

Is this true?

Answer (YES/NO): NO